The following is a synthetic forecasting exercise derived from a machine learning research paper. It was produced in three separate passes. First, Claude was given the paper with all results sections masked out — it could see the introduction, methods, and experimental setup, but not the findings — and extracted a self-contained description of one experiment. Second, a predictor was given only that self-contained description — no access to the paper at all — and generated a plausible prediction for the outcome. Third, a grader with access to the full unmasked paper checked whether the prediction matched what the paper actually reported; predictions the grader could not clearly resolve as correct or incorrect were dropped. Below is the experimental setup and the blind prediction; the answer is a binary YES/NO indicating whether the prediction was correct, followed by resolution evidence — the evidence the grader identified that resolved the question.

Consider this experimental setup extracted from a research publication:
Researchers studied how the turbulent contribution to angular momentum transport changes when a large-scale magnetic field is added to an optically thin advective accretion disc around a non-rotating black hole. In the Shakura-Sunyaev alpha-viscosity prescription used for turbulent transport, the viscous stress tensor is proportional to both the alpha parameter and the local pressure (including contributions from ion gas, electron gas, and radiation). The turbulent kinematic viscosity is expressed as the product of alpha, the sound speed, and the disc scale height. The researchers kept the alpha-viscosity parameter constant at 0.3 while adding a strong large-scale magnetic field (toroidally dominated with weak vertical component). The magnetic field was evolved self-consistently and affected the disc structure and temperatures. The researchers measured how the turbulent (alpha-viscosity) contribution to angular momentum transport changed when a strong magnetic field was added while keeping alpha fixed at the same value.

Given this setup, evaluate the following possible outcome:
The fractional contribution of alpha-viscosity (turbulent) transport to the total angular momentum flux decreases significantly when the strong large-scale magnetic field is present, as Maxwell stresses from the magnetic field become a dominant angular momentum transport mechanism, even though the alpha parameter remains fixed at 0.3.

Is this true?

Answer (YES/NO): NO